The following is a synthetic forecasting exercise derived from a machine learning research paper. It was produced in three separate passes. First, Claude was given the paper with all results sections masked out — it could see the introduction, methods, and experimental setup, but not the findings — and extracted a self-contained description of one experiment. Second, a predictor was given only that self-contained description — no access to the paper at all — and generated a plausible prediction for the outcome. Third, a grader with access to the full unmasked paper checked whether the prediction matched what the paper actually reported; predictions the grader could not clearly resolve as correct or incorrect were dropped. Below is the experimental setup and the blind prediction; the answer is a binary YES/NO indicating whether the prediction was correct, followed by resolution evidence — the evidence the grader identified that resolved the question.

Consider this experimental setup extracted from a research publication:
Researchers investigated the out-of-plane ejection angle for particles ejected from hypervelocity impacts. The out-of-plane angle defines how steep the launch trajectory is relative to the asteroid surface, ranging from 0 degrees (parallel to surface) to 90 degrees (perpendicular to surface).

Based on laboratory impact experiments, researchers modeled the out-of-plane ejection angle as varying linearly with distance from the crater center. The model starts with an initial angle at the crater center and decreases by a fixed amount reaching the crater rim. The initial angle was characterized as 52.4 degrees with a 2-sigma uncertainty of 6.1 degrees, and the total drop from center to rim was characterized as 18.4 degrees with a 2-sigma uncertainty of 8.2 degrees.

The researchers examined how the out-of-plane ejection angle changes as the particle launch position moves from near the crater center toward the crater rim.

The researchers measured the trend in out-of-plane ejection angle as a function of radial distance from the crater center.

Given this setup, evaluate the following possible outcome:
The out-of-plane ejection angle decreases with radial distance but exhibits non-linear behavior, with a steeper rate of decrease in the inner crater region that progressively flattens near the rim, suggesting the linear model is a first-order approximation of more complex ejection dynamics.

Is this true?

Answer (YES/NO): NO